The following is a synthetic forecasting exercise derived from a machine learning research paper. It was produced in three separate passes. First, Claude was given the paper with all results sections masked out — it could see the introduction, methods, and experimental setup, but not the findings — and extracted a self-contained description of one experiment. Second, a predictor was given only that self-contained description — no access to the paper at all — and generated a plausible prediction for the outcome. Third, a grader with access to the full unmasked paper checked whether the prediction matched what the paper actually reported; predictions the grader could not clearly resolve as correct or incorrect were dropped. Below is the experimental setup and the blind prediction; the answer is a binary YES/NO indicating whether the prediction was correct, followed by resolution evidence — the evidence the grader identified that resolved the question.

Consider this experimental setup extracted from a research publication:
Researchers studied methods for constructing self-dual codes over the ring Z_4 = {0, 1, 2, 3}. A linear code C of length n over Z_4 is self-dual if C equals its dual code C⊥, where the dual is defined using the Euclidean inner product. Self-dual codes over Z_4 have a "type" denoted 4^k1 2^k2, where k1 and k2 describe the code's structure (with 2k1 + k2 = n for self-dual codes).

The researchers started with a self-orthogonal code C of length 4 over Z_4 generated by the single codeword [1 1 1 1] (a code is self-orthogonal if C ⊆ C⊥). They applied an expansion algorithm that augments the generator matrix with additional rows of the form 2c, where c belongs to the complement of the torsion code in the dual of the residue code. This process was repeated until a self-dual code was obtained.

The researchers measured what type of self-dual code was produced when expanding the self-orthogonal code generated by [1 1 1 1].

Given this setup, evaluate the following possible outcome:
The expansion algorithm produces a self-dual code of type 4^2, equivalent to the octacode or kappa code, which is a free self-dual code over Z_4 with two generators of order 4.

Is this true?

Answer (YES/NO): NO